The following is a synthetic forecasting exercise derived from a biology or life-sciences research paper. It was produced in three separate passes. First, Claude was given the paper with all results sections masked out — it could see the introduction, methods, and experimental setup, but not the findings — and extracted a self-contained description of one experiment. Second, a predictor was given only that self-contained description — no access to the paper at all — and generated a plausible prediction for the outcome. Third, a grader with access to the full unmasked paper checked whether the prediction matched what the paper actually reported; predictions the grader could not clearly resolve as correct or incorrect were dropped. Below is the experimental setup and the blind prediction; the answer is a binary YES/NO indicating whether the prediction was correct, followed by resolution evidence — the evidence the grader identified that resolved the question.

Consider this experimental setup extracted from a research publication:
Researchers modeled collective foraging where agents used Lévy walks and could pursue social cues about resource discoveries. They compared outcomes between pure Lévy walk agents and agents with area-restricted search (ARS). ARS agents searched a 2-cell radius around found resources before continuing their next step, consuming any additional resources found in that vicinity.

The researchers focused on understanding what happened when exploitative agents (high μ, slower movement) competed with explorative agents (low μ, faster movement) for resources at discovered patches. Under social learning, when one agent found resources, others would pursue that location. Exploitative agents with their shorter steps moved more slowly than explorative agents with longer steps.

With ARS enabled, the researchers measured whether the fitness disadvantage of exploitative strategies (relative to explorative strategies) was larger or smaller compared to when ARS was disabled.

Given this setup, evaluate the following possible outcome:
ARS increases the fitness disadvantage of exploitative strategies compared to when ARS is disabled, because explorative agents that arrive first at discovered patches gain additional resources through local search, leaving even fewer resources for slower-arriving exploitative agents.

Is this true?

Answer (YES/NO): YES